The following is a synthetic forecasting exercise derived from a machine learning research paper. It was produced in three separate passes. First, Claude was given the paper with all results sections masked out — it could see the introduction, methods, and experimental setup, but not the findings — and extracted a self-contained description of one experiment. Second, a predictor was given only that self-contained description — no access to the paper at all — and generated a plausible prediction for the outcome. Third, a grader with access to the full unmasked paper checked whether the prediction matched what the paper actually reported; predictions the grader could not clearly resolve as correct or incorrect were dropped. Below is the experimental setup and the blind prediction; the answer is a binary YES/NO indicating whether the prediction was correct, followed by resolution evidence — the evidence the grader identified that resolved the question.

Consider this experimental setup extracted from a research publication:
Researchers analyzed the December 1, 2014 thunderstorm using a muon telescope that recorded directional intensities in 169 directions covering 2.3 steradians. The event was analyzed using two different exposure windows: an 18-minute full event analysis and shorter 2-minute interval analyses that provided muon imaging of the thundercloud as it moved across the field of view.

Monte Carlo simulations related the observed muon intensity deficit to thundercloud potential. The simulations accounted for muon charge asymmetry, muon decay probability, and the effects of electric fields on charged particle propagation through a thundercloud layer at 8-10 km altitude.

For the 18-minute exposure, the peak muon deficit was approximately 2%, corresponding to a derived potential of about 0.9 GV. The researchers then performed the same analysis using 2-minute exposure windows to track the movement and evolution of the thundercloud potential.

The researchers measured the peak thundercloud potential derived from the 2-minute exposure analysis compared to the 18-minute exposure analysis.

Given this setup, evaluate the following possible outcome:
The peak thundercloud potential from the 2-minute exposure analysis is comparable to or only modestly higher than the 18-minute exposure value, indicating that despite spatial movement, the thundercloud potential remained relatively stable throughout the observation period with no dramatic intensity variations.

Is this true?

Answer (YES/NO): NO